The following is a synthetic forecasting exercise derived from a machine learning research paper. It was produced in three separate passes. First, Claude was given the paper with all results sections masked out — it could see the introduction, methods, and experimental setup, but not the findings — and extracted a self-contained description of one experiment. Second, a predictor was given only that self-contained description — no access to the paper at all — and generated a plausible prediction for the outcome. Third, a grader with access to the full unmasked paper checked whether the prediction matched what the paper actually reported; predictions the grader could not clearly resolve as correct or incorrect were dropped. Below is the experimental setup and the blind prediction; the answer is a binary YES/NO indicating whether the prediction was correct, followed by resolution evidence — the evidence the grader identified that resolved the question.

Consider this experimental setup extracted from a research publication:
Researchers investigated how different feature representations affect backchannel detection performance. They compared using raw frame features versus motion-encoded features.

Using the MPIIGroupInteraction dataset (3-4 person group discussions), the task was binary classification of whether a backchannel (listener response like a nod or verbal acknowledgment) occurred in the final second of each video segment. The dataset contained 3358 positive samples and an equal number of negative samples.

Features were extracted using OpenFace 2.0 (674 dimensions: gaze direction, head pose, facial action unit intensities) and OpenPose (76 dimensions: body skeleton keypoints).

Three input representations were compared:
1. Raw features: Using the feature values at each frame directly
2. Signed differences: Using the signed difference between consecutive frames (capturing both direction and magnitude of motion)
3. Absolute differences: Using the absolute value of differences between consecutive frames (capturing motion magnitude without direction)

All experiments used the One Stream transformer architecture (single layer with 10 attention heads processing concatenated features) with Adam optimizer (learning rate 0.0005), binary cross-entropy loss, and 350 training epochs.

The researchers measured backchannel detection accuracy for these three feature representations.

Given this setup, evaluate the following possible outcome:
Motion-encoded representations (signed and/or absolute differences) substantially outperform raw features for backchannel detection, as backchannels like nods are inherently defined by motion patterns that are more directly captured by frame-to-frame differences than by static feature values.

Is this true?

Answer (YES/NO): NO